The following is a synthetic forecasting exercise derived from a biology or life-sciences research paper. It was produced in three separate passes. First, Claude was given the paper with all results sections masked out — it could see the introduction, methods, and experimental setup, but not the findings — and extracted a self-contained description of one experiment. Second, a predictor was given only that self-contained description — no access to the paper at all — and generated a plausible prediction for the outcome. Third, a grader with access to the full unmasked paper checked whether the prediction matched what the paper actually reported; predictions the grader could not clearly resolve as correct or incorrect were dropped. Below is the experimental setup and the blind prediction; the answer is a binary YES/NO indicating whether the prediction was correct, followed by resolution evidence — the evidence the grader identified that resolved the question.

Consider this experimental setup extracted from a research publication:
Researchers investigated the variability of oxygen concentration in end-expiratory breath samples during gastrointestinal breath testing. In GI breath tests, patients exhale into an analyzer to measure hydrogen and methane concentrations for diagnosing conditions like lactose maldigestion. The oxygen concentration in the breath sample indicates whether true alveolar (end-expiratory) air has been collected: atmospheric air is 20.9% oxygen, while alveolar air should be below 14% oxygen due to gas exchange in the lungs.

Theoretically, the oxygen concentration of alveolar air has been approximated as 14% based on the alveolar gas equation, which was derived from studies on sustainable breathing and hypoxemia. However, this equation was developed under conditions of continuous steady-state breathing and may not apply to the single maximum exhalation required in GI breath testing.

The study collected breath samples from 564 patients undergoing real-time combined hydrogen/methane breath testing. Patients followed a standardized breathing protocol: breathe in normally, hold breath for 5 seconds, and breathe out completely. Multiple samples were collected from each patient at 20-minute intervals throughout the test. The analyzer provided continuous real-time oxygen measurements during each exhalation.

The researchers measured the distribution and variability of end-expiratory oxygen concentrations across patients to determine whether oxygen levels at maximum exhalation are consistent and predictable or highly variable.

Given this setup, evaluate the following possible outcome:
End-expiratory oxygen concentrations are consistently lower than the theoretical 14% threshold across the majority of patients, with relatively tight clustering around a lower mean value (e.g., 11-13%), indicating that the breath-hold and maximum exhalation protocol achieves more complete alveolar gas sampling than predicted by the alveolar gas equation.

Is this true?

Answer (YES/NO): NO